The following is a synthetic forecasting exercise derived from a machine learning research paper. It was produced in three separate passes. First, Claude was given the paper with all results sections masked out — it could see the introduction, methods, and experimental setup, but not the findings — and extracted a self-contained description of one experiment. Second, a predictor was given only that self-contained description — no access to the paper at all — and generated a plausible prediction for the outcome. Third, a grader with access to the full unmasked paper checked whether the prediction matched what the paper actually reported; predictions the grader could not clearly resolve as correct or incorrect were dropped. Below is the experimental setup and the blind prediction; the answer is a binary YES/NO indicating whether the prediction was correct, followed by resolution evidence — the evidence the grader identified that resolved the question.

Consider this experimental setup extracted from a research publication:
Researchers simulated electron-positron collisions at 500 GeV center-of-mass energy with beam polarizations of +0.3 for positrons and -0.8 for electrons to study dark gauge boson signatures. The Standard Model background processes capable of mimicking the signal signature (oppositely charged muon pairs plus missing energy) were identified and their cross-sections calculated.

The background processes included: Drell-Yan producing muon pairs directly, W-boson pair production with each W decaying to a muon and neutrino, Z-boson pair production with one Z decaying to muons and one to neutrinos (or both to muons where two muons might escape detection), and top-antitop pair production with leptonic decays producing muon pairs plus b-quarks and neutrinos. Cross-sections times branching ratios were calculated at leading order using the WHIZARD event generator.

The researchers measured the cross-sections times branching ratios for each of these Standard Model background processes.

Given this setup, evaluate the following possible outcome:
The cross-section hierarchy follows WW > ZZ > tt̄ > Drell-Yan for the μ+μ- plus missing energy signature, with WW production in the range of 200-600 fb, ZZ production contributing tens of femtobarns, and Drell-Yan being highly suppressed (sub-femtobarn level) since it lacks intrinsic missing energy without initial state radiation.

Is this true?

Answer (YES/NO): NO